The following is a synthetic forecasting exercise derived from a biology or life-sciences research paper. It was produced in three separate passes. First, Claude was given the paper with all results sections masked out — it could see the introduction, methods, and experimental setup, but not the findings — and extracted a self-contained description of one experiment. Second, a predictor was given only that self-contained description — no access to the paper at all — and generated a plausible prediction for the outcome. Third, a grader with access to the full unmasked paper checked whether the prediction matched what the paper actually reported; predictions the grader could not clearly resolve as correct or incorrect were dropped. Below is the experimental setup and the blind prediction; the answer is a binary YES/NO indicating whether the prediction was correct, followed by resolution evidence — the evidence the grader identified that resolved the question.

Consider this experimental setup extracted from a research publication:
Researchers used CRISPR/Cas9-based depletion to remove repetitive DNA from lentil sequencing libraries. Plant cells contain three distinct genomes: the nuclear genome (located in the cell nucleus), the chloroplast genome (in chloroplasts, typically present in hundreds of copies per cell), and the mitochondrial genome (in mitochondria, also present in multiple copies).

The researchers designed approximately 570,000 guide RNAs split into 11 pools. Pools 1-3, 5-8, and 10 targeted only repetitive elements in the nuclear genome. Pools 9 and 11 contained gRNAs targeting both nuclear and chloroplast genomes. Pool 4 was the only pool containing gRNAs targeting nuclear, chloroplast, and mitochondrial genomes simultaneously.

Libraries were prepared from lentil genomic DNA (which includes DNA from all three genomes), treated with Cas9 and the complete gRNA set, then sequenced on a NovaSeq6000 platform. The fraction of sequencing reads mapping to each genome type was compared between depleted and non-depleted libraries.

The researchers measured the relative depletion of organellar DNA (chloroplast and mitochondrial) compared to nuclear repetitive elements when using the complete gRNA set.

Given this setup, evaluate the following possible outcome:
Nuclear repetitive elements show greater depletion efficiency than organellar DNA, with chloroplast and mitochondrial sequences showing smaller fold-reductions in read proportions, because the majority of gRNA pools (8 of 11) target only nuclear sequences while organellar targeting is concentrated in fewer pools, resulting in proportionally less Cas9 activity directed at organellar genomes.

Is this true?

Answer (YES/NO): NO